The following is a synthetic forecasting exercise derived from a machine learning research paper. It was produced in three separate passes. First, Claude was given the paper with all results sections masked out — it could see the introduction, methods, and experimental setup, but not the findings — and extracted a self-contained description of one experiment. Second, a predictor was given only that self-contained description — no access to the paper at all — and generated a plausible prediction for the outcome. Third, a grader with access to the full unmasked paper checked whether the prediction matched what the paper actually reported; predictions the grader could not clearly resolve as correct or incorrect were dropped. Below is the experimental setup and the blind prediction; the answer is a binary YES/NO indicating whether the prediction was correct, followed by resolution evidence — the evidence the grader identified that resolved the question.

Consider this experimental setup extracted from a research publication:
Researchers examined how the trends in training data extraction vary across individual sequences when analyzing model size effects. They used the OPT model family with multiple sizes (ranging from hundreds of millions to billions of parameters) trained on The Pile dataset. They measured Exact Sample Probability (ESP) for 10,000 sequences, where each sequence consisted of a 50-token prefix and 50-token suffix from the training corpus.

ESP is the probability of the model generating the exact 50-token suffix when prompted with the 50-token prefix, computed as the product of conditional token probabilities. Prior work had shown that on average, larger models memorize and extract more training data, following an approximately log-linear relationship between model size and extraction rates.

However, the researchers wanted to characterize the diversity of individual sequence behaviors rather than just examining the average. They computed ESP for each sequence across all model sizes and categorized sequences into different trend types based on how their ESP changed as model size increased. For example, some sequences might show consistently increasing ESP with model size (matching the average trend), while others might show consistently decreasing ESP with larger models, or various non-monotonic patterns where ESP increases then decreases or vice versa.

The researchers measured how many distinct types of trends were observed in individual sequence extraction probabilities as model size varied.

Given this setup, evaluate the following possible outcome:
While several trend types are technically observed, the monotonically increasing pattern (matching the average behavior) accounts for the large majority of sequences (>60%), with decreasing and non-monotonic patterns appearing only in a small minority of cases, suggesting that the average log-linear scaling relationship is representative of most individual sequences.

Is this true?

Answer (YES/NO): NO